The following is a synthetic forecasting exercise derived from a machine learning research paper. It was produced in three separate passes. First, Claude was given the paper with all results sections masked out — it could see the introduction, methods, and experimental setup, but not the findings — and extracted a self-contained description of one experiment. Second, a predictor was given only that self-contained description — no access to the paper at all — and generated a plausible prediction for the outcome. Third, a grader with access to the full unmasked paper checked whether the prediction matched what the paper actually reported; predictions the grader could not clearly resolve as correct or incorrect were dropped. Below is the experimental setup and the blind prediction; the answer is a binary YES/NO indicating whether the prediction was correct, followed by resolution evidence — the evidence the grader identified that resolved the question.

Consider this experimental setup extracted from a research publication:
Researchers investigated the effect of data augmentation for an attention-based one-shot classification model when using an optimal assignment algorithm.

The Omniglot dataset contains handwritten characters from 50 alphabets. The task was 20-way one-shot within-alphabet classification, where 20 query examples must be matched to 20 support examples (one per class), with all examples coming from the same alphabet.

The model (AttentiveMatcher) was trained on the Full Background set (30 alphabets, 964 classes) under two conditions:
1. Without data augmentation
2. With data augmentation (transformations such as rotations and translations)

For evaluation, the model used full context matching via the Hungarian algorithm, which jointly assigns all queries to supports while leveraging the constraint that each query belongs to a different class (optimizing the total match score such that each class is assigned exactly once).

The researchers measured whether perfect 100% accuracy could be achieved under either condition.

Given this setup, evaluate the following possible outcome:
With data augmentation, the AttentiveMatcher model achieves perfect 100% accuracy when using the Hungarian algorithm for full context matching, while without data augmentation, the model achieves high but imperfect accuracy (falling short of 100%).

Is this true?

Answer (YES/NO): NO